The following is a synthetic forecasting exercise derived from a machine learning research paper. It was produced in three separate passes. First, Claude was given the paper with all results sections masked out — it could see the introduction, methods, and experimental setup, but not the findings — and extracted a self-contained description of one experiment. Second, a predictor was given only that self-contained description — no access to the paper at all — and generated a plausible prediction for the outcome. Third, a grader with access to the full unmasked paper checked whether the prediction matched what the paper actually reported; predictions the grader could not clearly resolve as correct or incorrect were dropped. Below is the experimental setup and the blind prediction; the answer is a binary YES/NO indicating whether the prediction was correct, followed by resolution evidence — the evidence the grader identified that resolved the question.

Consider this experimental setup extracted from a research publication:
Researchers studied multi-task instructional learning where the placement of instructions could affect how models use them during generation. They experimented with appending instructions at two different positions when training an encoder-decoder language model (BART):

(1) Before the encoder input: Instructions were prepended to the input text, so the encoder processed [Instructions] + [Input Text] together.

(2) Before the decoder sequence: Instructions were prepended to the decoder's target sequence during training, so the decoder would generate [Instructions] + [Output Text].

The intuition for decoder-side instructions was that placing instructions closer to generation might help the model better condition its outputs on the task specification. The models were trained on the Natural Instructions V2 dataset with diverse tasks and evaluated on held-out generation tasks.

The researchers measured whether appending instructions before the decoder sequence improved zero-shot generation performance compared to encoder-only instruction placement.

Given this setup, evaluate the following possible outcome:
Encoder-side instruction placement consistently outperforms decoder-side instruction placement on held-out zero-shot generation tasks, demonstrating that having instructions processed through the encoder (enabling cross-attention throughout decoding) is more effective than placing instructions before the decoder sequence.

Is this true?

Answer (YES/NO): NO